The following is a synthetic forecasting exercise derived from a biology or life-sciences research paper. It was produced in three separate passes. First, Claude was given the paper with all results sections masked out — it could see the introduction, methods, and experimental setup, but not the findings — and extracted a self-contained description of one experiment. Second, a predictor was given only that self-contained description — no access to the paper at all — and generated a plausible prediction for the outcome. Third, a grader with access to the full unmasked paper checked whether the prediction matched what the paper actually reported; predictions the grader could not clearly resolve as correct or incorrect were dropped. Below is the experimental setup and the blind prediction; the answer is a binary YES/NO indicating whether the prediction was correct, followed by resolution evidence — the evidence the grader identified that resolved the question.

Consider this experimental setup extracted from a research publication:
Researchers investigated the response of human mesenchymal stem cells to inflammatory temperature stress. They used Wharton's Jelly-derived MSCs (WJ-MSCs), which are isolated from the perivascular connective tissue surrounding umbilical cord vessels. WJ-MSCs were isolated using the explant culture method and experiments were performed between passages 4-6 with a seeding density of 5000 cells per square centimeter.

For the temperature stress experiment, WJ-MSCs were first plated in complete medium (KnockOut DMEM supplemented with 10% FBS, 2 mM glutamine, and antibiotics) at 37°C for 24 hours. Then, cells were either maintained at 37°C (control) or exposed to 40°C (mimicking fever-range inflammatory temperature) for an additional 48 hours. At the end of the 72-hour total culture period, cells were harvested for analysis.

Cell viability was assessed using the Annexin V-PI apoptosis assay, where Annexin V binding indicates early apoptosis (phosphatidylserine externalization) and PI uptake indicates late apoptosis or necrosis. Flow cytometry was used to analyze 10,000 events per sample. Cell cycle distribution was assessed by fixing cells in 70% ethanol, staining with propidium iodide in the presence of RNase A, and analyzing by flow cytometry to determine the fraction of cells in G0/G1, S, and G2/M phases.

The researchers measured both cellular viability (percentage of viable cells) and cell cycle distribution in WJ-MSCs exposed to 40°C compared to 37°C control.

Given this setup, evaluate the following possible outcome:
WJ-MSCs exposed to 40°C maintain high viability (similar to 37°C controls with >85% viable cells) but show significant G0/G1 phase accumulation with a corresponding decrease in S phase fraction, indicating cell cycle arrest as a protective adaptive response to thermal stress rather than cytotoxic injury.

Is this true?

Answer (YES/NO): YES